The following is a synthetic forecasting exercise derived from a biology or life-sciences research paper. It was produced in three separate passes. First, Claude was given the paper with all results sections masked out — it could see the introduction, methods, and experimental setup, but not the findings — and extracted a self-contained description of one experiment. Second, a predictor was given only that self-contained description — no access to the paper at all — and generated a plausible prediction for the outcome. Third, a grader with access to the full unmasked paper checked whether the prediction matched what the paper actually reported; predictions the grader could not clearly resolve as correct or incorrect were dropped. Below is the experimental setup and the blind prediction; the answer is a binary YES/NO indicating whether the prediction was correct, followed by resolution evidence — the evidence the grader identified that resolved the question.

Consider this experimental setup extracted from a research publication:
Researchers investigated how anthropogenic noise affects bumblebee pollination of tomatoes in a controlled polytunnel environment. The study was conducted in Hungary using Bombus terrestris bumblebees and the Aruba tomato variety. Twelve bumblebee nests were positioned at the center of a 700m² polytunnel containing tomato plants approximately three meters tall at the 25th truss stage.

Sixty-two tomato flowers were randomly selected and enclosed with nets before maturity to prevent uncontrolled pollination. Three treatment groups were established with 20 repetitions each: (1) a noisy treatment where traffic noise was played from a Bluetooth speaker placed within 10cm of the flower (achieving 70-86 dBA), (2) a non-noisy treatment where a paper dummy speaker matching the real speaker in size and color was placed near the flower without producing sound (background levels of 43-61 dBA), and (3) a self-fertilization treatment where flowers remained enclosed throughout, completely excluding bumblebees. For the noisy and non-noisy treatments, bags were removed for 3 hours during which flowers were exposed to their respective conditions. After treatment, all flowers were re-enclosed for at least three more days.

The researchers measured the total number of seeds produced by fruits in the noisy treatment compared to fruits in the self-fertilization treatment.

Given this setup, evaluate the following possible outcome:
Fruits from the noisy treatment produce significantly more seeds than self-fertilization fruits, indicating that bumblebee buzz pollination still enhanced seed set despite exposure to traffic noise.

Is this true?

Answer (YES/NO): NO